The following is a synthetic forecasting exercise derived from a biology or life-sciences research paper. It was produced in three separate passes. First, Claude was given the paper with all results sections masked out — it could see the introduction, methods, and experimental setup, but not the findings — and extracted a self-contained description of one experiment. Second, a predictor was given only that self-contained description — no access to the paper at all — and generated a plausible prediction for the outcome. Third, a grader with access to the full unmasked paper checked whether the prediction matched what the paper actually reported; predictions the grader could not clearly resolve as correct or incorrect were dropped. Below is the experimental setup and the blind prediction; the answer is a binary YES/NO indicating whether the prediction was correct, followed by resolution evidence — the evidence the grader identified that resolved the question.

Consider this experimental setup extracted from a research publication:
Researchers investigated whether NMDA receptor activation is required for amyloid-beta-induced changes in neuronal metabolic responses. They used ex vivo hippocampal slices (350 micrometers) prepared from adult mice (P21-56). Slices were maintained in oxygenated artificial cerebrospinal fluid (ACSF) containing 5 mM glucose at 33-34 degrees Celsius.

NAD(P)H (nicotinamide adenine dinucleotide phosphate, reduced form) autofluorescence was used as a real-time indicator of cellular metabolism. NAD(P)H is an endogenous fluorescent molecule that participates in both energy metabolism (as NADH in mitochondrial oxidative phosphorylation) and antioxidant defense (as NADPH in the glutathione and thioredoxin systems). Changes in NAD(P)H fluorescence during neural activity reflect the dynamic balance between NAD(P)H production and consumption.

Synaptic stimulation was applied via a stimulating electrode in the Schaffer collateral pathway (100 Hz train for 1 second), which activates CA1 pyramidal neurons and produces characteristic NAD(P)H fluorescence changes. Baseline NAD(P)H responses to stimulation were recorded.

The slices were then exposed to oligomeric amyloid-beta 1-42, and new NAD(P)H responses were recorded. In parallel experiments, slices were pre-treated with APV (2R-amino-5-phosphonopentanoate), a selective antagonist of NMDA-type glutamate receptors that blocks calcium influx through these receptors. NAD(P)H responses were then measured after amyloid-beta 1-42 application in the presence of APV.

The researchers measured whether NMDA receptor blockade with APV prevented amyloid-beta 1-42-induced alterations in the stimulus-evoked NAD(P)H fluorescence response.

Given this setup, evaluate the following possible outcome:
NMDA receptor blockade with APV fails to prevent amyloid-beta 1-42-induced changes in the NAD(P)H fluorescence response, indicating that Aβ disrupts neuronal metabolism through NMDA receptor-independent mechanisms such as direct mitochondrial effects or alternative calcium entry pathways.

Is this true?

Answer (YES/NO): NO